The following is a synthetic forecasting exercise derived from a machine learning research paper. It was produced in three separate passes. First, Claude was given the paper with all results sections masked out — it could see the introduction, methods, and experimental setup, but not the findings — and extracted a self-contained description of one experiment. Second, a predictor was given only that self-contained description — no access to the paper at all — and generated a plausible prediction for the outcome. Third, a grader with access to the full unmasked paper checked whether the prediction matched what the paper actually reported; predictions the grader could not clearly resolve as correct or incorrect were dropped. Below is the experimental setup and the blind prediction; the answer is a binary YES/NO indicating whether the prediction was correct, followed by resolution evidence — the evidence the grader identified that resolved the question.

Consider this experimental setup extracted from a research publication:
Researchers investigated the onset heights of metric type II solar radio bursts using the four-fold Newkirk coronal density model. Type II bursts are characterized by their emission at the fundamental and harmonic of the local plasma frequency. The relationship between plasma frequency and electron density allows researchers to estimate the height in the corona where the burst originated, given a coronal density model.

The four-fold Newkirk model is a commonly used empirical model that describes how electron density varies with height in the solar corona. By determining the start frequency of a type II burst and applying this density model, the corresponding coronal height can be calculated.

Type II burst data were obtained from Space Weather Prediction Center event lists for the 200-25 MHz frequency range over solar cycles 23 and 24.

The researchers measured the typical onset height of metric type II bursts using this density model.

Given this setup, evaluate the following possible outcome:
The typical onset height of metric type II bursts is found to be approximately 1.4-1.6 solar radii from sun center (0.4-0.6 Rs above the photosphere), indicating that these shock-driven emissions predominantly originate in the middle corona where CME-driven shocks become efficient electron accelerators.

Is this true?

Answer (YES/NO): NO